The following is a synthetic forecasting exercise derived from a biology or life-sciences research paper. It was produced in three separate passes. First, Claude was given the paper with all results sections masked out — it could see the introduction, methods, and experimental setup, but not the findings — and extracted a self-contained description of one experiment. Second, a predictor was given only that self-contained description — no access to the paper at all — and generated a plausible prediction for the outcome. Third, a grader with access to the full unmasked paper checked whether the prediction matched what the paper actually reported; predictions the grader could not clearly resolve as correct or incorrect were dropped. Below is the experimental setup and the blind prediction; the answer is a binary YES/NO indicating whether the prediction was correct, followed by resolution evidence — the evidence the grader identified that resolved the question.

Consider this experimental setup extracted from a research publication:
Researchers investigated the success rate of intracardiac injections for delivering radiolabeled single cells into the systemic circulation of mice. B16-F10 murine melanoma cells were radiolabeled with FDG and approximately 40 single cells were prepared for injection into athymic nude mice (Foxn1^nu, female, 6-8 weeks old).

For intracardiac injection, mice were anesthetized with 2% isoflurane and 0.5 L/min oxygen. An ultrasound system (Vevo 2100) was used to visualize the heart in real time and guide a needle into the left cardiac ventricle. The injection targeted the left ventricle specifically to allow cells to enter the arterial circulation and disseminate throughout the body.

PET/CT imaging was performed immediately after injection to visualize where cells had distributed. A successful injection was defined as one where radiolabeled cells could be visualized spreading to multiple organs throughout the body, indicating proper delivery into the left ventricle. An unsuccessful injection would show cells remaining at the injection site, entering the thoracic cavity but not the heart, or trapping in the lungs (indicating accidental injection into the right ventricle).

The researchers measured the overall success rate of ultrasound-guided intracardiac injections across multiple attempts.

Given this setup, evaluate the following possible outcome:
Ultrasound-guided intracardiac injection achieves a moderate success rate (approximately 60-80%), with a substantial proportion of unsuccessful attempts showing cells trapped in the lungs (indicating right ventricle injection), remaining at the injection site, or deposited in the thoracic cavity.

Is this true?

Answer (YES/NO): NO